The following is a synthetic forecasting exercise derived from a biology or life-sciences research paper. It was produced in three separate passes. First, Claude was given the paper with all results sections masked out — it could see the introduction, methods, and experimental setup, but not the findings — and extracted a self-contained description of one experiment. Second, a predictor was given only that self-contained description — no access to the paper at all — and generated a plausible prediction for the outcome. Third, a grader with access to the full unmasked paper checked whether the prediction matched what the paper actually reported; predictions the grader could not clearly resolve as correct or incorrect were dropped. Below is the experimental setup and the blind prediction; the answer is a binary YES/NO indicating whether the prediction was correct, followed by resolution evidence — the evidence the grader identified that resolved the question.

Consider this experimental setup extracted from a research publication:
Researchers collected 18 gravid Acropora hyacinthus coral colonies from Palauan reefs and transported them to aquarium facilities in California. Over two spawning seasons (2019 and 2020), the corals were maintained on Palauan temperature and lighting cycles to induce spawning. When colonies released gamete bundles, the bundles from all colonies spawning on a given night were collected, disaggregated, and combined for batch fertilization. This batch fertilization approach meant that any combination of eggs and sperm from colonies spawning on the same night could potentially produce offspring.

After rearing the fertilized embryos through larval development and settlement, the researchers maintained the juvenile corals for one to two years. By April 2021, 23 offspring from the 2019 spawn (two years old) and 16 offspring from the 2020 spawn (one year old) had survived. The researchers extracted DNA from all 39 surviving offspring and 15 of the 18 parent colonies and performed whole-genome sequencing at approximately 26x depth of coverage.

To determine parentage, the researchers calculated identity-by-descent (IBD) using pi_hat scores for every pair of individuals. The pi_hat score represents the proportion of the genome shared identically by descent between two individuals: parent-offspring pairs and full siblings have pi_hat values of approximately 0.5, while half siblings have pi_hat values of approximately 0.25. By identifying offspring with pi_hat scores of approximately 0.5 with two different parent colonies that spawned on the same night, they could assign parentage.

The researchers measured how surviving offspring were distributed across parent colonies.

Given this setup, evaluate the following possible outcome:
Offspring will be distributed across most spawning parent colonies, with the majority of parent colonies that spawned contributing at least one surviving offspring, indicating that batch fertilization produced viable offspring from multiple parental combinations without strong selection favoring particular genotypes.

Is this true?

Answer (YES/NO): NO